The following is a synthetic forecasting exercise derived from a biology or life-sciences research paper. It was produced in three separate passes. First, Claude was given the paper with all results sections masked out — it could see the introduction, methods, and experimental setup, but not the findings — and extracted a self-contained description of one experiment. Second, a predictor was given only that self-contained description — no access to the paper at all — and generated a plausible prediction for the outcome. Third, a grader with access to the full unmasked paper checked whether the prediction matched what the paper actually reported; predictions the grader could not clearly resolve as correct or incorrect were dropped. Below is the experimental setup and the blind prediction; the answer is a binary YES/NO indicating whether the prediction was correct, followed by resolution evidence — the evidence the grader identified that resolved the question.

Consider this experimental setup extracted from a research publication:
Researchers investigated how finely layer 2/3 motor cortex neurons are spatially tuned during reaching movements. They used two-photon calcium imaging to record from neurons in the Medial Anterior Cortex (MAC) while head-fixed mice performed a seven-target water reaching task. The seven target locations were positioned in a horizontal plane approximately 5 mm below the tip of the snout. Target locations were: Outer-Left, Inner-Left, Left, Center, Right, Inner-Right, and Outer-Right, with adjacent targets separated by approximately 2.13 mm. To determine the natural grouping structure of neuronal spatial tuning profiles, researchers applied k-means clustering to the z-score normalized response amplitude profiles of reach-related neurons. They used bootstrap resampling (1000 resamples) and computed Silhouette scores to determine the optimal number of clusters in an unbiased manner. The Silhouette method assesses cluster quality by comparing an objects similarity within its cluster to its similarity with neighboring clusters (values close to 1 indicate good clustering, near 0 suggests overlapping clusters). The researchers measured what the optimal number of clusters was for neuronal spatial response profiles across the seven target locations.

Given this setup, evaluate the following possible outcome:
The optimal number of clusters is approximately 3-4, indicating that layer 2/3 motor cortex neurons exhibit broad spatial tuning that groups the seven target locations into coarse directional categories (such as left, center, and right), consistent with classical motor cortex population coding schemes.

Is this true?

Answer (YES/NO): NO